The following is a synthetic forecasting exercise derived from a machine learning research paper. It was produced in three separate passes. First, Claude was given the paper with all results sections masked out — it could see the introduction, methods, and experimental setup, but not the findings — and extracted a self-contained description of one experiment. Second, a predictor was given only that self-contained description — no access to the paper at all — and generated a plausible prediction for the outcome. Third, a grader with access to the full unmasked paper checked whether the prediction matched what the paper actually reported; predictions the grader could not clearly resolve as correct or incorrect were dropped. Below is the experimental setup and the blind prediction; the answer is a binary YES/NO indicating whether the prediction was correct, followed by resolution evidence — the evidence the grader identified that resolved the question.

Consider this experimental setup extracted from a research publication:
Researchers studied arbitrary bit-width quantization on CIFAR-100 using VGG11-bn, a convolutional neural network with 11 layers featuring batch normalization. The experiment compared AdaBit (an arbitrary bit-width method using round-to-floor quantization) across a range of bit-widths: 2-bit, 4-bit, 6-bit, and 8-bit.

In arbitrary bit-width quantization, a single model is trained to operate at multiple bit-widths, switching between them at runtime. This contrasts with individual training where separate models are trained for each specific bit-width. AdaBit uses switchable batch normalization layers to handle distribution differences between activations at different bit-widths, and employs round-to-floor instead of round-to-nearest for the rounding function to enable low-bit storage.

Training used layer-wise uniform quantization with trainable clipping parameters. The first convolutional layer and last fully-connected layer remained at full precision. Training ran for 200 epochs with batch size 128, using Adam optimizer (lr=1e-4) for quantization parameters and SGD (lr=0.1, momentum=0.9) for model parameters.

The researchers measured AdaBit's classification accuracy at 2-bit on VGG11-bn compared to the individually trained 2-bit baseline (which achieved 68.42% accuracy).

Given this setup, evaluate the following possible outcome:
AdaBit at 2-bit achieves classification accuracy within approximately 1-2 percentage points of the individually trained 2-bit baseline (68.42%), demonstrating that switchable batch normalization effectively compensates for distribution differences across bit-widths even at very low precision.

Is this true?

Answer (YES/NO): NO